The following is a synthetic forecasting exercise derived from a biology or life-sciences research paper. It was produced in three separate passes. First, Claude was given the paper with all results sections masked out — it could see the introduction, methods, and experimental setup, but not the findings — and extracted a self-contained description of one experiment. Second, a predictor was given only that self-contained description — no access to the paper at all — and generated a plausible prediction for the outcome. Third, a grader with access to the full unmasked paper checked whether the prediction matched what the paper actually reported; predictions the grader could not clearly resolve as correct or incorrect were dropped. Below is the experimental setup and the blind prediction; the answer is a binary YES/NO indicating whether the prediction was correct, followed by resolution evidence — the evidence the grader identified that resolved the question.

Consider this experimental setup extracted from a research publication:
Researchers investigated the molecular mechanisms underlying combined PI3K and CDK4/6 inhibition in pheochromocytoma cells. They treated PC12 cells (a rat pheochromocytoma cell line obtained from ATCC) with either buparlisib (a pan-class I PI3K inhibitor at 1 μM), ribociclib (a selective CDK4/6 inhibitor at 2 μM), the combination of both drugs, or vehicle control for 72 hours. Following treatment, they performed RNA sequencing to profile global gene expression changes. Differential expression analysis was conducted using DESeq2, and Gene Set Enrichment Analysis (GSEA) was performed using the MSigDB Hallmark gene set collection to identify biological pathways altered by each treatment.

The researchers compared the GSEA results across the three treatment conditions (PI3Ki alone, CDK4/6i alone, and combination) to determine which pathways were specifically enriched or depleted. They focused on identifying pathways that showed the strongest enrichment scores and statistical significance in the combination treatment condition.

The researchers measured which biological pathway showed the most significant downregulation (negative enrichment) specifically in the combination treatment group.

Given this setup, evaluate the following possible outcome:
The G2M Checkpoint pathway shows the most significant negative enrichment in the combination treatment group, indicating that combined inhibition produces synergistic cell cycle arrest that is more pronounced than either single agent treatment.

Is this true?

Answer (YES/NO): NO